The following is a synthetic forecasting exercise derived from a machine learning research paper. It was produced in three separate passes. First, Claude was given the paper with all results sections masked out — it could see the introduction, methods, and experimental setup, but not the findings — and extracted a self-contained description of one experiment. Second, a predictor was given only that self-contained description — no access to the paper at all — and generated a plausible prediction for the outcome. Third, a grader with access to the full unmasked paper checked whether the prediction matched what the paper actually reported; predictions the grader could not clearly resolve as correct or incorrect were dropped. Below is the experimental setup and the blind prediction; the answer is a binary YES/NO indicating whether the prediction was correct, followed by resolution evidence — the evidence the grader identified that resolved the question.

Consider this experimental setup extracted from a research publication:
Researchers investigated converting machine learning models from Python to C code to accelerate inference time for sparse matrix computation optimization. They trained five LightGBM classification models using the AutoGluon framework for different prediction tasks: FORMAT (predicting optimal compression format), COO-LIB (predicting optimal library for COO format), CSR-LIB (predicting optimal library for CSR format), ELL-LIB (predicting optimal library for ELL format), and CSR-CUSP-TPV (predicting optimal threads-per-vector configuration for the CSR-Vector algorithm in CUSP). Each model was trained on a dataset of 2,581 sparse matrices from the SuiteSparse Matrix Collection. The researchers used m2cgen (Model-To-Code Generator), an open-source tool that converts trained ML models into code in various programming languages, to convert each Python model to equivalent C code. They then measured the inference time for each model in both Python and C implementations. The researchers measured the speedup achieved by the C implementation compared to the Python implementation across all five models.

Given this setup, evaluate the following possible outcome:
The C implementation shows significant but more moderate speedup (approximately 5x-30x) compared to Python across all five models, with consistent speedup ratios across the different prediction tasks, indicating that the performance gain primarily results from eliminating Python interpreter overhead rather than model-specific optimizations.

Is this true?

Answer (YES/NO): NO